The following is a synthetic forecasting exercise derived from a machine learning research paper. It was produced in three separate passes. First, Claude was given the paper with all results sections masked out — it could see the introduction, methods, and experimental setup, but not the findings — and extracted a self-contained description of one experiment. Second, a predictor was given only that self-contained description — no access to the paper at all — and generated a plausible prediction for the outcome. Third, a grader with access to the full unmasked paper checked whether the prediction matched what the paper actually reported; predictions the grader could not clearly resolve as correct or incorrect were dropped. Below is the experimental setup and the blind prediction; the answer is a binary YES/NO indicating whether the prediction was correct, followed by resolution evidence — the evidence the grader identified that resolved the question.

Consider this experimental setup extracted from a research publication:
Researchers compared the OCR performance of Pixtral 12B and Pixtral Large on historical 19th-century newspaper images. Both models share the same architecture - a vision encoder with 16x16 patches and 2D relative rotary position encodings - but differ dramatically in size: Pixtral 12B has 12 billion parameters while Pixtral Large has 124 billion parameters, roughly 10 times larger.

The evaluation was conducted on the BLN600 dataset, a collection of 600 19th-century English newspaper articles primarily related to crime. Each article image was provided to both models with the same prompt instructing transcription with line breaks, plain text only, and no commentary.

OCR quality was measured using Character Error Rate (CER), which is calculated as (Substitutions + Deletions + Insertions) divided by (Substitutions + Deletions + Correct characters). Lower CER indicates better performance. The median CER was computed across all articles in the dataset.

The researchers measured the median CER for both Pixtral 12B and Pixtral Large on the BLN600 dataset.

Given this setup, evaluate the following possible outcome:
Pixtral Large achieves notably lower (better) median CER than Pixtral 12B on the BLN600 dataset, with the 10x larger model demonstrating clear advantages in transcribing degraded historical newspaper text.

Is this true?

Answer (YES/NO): NO